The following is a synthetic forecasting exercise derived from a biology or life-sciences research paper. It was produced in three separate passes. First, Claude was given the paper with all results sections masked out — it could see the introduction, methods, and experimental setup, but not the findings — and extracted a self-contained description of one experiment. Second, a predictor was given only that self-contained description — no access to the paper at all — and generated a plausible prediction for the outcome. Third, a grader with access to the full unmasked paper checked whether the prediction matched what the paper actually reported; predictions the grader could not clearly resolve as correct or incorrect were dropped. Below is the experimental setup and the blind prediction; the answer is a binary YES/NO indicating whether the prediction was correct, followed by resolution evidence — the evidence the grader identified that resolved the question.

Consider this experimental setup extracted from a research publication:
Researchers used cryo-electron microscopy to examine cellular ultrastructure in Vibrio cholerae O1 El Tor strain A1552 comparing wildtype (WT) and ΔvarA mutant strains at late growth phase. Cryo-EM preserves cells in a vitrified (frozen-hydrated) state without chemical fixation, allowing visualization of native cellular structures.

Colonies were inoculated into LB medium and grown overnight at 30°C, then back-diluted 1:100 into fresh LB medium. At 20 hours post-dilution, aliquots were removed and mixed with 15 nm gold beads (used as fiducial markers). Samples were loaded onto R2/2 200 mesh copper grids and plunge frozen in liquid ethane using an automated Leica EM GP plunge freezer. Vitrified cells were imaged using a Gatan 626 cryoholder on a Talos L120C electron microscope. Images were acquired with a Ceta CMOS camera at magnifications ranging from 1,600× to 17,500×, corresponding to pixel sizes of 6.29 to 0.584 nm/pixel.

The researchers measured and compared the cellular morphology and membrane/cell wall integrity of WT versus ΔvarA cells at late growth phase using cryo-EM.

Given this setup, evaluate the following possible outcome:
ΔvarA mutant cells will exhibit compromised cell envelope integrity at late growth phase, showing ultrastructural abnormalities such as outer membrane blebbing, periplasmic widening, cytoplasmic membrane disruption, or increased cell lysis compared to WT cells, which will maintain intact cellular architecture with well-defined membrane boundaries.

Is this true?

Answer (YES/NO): NO